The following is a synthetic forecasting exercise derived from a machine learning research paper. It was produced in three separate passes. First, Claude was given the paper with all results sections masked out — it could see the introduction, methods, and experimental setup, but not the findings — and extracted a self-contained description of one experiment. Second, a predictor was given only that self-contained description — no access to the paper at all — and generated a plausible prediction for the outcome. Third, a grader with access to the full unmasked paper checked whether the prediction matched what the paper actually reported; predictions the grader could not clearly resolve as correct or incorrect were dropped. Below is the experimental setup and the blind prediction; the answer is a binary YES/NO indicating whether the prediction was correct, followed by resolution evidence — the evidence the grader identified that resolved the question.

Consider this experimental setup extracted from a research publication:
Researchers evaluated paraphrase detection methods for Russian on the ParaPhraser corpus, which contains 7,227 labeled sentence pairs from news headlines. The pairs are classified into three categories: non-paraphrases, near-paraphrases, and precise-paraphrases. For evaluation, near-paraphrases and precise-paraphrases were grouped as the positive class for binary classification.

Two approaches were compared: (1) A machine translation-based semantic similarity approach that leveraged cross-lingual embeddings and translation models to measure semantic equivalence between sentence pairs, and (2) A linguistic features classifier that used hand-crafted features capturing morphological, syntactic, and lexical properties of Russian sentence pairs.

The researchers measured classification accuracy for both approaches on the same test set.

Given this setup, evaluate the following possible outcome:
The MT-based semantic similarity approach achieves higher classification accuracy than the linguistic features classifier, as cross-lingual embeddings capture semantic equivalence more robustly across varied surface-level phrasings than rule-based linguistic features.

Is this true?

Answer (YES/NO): YES